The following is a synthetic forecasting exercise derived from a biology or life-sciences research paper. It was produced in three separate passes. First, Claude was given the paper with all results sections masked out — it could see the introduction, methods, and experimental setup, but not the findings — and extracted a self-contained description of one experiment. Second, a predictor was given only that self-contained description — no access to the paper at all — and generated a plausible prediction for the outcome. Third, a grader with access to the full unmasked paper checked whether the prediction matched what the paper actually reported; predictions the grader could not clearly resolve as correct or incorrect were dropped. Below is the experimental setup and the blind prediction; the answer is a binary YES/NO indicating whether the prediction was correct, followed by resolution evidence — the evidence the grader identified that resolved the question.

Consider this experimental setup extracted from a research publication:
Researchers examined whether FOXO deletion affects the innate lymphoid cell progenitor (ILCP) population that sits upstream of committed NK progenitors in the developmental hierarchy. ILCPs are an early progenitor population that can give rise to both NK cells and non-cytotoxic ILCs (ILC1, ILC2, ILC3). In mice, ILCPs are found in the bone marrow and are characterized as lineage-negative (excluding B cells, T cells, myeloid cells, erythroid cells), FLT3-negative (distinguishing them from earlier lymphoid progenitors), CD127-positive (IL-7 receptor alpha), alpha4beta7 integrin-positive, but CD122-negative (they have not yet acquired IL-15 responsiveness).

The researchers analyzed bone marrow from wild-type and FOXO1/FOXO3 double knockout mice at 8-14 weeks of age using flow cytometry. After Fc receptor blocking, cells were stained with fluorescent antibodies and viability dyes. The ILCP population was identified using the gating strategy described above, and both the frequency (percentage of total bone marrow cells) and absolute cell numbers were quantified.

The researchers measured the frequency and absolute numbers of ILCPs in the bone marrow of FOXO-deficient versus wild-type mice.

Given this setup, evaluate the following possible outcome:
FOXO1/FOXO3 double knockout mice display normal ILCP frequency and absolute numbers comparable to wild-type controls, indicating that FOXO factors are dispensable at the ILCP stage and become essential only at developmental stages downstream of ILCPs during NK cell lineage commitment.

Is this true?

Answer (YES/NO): YES